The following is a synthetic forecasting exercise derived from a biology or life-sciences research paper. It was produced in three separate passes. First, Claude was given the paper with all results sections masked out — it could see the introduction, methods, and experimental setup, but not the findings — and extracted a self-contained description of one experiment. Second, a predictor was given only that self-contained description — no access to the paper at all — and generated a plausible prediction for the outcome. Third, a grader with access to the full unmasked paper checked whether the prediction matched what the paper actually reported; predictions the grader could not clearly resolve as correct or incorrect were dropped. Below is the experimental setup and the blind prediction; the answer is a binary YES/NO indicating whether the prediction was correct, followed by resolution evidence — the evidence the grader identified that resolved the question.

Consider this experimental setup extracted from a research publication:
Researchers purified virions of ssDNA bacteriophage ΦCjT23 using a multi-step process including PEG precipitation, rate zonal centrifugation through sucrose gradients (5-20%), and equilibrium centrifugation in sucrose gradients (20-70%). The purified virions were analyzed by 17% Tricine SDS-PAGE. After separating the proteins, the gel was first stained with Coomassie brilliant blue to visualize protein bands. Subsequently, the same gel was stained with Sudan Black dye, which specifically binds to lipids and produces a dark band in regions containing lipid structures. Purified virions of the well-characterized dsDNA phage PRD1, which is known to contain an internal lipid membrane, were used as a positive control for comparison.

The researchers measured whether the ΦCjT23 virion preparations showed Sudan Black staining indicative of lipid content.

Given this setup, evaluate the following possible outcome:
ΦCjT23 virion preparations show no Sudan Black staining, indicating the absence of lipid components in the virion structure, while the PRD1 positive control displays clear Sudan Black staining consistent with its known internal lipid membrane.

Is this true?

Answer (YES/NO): NO